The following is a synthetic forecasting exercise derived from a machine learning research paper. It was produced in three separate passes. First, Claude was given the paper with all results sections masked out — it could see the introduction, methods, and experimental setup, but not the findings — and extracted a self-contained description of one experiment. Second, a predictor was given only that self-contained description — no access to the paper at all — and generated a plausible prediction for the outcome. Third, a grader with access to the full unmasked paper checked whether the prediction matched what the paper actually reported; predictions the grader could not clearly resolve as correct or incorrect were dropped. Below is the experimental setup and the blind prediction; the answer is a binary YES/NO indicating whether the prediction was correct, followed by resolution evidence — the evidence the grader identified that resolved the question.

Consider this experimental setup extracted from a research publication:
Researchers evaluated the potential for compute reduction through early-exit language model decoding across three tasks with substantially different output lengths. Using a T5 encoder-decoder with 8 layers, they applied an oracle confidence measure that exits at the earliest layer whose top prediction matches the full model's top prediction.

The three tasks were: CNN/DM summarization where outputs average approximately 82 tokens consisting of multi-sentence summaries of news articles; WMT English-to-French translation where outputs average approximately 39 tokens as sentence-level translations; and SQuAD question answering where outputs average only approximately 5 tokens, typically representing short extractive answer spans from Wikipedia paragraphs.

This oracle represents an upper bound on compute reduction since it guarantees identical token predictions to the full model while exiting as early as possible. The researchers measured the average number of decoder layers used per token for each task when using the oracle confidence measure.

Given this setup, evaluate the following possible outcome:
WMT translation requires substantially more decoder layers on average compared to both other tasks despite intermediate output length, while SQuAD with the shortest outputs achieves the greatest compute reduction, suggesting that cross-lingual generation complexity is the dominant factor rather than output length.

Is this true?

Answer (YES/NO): NO